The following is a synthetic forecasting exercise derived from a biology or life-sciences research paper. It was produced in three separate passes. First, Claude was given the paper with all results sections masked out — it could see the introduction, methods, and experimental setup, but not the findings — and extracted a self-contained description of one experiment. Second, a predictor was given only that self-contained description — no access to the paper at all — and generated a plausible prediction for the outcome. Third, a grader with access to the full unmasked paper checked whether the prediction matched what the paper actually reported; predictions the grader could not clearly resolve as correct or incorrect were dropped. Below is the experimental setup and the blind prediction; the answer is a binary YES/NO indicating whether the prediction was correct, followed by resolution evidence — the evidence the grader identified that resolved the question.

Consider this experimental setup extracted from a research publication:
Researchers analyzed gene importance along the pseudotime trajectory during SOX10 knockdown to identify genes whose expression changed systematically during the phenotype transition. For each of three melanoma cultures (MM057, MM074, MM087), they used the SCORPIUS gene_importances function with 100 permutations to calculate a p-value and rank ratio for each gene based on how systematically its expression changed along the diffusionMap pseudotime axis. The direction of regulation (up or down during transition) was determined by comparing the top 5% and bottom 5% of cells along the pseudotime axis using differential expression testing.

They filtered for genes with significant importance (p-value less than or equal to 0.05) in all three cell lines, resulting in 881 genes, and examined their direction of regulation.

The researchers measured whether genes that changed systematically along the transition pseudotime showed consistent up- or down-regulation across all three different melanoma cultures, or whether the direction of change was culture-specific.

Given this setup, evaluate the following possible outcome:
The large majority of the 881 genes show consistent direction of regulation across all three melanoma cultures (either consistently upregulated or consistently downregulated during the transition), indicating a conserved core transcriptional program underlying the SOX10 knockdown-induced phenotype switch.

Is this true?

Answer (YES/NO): YES